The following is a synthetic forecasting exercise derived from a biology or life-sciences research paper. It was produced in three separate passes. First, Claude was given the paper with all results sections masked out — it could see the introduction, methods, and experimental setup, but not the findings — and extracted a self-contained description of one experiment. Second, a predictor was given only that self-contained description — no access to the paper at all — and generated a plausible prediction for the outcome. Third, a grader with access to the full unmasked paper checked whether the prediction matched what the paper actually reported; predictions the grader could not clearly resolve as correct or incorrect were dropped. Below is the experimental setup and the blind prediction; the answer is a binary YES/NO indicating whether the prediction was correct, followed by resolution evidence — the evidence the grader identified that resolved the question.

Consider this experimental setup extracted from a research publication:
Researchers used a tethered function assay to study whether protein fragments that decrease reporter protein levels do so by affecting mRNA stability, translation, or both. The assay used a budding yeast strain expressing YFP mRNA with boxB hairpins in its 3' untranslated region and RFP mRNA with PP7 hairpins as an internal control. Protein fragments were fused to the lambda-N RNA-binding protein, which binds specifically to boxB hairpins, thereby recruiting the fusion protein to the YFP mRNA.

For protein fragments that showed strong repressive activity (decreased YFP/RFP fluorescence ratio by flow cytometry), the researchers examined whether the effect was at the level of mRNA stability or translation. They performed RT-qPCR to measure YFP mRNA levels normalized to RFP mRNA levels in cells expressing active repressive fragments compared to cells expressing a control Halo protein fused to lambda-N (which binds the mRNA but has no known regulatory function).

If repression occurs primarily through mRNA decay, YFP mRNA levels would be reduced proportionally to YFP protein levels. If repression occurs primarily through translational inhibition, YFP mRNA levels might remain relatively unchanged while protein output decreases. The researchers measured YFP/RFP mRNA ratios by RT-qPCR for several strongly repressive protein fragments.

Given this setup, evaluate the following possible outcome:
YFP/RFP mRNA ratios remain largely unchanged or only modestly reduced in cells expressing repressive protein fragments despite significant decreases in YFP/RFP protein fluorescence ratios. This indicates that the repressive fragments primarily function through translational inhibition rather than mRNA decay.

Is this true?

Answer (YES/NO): NO